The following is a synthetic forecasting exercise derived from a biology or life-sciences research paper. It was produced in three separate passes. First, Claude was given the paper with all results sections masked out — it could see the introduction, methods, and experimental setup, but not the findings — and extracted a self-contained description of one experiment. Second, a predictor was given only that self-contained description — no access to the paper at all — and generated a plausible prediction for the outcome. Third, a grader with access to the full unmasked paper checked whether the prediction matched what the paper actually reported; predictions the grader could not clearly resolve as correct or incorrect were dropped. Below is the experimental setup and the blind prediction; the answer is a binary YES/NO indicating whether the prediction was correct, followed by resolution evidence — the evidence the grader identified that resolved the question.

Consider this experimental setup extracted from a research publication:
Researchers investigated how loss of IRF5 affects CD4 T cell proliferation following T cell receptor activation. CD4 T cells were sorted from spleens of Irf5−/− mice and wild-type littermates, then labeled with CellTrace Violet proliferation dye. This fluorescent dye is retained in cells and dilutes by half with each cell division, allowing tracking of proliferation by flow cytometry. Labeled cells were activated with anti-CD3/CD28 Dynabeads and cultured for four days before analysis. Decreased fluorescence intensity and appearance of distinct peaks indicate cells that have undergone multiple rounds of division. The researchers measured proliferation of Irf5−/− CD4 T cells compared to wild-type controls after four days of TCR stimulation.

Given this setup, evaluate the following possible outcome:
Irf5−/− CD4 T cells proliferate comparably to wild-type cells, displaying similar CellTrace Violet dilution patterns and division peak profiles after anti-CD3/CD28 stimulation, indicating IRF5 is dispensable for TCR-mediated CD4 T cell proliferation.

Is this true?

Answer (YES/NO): NO